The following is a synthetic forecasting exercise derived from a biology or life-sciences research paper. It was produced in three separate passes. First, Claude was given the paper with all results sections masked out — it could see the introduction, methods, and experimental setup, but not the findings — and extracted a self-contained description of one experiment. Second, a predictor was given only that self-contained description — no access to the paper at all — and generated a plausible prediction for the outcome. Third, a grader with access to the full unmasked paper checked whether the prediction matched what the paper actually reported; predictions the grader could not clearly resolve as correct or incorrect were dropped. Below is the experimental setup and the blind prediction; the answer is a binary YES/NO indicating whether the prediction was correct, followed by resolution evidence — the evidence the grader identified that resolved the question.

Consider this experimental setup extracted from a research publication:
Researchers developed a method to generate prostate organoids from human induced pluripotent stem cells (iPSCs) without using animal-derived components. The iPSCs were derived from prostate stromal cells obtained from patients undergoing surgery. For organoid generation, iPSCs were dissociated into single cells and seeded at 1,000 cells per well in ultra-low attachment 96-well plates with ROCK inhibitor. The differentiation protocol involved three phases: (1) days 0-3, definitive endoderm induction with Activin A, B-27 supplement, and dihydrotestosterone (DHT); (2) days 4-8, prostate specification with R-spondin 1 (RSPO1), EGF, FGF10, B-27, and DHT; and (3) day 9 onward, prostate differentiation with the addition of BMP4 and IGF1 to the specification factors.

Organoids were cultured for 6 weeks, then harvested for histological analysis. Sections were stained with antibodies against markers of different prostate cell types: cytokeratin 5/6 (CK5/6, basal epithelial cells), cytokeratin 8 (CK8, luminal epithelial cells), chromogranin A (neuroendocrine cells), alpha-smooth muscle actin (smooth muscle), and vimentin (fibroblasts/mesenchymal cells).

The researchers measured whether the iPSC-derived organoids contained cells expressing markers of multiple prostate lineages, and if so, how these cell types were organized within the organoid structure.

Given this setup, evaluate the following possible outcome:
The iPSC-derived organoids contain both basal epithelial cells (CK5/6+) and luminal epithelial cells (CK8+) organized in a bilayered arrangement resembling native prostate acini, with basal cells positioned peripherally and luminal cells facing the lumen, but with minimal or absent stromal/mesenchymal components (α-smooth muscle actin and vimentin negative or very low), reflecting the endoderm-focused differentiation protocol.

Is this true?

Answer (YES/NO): NO